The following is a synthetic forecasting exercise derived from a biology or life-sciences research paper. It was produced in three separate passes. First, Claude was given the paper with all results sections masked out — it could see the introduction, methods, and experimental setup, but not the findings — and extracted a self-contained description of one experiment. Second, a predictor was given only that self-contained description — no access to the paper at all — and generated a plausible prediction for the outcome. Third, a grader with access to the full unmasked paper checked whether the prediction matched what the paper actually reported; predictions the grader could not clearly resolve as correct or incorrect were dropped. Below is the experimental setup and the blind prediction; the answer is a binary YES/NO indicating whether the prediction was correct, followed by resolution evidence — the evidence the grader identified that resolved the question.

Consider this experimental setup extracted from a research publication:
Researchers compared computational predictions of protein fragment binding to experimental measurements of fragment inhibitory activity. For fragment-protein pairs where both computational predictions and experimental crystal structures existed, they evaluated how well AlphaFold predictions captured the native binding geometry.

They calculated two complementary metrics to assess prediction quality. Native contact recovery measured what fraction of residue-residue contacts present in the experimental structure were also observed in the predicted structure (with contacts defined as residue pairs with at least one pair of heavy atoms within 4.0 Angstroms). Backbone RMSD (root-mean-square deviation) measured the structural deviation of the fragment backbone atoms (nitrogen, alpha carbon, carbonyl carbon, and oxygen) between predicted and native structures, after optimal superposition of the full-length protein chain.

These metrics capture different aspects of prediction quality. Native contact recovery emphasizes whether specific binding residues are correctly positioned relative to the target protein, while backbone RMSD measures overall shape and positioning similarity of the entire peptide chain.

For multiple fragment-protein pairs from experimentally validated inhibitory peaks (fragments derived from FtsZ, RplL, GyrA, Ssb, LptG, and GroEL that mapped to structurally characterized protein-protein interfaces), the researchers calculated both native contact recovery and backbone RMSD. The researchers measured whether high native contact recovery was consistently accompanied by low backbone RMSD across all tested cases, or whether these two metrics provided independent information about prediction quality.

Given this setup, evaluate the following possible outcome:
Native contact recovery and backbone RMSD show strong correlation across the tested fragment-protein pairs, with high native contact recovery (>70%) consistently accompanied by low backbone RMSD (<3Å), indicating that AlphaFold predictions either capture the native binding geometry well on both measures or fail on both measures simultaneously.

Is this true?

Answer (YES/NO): NO